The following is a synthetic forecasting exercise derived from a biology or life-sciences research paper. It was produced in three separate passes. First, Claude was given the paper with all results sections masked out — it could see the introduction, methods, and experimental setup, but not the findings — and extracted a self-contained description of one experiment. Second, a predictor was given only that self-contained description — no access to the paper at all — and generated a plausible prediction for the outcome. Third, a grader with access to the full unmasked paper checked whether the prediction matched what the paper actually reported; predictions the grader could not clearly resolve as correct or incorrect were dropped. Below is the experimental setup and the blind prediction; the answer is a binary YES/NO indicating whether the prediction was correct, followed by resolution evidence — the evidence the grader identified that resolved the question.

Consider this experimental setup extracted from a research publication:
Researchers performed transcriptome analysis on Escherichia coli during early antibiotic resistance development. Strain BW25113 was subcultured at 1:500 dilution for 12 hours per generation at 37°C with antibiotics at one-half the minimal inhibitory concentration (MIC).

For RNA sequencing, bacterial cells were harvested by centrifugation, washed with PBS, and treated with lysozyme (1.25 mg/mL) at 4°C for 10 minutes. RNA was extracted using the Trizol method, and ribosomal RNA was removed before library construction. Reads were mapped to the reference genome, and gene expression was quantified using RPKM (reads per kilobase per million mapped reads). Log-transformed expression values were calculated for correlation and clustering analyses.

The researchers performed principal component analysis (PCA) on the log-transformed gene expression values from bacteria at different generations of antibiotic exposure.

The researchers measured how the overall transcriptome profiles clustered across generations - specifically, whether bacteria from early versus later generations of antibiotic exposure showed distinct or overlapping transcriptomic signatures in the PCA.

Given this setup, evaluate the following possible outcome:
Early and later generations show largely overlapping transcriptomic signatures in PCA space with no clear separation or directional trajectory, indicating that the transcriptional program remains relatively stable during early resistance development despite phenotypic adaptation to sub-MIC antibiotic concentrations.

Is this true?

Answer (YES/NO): NO